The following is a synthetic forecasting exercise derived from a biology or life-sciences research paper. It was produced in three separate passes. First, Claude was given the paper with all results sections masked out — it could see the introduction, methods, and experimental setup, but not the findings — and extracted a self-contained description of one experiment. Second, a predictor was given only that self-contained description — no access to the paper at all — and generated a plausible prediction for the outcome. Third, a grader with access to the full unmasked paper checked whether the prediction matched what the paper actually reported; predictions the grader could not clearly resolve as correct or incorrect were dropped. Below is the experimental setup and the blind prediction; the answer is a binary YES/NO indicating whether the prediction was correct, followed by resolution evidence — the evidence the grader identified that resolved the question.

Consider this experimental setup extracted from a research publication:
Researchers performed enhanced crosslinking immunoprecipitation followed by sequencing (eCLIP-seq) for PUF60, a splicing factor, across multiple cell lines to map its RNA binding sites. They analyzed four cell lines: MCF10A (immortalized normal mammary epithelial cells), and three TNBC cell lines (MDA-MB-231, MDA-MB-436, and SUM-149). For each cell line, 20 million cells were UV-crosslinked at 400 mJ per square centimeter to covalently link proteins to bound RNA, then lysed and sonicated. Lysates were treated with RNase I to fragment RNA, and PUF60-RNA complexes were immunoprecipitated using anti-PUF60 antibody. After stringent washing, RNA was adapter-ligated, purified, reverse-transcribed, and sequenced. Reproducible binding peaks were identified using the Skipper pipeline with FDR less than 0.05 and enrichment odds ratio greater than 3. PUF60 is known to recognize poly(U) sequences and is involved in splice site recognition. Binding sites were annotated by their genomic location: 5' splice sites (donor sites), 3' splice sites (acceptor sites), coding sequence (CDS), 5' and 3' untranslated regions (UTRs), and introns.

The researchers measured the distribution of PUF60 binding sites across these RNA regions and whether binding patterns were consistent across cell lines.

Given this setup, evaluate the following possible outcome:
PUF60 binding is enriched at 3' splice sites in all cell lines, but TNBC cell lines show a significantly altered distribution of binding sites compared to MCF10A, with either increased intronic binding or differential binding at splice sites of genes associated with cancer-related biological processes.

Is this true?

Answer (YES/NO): NO